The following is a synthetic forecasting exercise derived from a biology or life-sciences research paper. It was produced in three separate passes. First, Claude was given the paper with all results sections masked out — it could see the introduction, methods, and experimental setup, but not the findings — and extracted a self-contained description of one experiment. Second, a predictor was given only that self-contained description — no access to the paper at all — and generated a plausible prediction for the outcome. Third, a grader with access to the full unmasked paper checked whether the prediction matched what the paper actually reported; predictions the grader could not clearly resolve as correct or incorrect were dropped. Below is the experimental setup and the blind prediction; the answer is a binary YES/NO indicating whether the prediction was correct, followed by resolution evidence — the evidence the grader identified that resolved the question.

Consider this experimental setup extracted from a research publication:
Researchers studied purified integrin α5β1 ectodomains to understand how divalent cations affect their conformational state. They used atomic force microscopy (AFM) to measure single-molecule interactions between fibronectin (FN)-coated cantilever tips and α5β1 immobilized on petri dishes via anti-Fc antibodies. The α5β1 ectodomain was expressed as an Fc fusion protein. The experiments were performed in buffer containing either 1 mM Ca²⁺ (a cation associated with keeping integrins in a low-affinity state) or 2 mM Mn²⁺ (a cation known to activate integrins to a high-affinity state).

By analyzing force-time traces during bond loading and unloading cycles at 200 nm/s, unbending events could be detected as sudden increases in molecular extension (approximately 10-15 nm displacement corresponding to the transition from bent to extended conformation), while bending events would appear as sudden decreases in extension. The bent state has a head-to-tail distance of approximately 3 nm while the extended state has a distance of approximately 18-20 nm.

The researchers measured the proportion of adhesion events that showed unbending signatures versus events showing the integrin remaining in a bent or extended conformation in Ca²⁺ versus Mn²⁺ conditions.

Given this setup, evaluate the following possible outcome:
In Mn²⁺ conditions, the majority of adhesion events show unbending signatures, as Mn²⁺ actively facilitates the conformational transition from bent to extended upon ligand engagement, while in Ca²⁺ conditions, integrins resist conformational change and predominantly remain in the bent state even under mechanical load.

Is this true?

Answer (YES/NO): NO